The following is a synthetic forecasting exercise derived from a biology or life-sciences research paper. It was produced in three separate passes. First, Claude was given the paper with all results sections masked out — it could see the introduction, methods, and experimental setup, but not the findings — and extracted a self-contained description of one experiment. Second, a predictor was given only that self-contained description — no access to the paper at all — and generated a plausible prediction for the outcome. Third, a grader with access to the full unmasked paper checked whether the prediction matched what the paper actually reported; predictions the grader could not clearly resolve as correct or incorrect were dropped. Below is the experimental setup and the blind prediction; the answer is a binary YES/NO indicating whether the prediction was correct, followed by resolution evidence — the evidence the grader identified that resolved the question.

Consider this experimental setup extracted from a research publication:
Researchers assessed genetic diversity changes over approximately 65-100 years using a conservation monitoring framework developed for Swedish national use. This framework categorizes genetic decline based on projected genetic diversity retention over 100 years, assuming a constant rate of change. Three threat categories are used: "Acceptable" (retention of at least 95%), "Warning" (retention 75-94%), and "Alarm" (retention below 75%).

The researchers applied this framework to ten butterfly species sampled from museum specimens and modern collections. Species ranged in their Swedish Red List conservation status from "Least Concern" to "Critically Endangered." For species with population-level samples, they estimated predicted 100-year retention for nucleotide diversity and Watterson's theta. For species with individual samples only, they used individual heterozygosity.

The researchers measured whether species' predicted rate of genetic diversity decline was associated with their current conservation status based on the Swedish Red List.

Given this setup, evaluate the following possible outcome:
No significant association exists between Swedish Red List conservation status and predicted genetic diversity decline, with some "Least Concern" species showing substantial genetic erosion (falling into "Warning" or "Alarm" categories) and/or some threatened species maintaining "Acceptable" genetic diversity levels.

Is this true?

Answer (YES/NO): YES